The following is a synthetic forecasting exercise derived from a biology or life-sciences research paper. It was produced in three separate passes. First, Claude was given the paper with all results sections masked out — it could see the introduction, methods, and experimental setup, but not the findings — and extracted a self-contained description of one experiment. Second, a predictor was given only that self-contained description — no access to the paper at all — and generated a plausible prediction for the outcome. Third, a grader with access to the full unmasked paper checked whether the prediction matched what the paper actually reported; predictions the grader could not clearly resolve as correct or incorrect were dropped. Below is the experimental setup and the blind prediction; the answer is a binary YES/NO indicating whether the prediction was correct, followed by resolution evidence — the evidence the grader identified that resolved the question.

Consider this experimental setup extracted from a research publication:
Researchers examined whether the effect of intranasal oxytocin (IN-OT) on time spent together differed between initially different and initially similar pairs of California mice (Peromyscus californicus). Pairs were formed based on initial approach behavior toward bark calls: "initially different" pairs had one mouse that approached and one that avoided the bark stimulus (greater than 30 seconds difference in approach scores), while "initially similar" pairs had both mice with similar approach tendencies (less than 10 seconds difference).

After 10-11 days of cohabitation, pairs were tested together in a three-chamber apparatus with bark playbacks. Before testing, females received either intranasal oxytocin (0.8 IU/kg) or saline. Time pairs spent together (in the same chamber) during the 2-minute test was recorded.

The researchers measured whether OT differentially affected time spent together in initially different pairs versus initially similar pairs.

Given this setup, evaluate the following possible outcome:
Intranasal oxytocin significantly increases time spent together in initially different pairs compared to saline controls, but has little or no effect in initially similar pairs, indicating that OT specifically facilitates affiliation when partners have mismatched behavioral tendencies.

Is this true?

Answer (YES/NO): YES